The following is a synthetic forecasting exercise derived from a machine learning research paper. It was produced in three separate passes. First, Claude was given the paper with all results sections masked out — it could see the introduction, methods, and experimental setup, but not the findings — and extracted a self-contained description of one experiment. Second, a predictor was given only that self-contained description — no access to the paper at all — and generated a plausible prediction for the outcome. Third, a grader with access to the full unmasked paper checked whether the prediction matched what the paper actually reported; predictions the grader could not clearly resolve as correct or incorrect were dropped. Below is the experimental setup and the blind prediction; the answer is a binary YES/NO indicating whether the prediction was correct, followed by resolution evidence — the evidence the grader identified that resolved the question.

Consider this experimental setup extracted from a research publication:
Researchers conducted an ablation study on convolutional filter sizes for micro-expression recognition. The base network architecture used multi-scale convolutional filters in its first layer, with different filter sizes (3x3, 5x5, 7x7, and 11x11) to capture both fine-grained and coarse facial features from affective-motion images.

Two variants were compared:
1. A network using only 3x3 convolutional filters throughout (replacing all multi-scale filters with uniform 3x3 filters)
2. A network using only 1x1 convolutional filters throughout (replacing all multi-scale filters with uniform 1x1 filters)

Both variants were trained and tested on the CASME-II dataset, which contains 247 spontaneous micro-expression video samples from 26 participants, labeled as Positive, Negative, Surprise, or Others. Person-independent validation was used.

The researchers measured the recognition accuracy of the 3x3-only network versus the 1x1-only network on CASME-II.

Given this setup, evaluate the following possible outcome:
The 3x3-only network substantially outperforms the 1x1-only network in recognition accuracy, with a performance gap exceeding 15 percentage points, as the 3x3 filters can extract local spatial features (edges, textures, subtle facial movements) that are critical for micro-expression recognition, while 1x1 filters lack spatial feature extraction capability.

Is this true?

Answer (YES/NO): NO